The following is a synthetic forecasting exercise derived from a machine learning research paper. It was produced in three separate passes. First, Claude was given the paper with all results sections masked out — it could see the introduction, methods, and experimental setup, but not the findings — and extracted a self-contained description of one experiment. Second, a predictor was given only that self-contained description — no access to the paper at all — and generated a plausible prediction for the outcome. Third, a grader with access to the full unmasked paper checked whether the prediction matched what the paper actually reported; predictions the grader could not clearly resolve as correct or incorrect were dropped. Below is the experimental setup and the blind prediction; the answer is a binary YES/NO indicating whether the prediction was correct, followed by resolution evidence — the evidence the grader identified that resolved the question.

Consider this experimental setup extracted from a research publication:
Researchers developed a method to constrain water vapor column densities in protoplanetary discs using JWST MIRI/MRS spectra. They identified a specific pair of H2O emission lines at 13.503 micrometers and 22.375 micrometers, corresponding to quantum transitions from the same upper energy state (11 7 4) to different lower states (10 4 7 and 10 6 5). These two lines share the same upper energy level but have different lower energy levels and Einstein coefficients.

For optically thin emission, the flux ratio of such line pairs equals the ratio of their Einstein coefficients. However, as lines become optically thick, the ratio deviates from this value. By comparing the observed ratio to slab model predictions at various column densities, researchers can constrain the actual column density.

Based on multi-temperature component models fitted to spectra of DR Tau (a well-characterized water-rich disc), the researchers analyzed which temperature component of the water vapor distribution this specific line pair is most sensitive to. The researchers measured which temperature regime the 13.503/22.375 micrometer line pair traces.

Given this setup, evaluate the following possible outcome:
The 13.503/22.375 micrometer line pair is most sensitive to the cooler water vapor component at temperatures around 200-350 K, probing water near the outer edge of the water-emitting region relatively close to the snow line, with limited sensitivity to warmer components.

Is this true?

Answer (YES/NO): NO